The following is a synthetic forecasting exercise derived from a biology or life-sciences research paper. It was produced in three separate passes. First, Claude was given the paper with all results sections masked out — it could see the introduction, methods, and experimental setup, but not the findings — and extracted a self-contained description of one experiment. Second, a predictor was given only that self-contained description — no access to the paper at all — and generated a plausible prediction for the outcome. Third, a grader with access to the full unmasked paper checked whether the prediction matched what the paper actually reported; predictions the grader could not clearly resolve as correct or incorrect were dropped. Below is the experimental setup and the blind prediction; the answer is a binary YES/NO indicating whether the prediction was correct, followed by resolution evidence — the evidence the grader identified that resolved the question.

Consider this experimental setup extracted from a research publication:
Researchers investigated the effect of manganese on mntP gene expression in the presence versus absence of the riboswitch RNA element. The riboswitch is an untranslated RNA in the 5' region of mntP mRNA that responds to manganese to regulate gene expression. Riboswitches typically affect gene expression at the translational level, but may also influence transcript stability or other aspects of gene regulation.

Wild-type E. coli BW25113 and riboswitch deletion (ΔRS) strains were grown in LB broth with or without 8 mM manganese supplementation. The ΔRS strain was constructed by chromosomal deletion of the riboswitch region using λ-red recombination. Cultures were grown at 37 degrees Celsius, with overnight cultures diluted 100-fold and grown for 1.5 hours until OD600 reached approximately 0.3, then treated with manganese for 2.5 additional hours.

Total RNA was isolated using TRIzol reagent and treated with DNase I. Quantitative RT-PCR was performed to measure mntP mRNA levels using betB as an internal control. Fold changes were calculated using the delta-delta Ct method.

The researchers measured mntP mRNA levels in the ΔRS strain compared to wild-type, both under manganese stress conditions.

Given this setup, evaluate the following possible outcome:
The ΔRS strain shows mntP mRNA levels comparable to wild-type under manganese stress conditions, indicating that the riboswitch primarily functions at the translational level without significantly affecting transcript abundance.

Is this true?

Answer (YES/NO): NO